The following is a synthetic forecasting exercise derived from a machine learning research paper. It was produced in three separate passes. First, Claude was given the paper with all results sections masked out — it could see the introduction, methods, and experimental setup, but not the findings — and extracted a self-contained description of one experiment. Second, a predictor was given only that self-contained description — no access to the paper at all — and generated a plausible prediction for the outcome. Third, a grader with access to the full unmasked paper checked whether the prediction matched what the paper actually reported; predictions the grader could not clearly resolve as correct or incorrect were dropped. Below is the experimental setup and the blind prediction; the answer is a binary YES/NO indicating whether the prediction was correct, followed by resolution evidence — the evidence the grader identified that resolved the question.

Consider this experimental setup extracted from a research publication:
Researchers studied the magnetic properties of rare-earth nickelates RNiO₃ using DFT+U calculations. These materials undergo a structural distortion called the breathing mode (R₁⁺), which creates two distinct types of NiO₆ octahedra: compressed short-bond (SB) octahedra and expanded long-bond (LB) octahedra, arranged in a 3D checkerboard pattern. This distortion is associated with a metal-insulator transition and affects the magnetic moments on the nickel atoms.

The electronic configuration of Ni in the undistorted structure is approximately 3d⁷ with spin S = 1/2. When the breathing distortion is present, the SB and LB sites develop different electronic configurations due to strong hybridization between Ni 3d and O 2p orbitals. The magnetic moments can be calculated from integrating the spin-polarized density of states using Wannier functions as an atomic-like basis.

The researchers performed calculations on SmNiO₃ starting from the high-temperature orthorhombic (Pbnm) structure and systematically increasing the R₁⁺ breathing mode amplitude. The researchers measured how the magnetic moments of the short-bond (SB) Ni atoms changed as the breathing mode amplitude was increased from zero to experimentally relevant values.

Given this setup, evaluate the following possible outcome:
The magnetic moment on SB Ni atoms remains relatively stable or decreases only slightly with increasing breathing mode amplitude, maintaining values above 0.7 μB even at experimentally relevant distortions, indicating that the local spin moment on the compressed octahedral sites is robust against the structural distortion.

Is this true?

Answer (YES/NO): NO